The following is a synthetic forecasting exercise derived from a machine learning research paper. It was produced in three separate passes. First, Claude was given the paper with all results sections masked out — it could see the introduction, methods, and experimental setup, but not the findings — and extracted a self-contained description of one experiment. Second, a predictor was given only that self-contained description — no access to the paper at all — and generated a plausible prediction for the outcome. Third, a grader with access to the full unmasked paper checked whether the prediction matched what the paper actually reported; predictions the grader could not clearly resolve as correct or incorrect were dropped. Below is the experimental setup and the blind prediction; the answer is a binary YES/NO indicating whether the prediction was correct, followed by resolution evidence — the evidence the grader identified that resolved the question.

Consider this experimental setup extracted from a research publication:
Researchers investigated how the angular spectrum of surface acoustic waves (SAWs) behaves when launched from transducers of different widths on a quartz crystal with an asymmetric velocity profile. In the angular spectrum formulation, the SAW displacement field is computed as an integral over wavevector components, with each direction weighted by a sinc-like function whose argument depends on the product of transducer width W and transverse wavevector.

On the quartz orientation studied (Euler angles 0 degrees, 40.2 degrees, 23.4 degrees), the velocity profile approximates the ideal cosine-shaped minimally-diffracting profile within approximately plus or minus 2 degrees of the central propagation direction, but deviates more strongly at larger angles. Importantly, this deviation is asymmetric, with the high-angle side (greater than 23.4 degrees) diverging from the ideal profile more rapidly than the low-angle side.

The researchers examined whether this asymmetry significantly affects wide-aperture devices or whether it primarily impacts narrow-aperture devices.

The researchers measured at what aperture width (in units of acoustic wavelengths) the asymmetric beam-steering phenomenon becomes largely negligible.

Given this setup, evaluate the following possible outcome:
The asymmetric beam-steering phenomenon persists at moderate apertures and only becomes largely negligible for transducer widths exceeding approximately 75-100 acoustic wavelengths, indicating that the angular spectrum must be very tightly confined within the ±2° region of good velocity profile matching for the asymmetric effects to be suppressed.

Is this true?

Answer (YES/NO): NO